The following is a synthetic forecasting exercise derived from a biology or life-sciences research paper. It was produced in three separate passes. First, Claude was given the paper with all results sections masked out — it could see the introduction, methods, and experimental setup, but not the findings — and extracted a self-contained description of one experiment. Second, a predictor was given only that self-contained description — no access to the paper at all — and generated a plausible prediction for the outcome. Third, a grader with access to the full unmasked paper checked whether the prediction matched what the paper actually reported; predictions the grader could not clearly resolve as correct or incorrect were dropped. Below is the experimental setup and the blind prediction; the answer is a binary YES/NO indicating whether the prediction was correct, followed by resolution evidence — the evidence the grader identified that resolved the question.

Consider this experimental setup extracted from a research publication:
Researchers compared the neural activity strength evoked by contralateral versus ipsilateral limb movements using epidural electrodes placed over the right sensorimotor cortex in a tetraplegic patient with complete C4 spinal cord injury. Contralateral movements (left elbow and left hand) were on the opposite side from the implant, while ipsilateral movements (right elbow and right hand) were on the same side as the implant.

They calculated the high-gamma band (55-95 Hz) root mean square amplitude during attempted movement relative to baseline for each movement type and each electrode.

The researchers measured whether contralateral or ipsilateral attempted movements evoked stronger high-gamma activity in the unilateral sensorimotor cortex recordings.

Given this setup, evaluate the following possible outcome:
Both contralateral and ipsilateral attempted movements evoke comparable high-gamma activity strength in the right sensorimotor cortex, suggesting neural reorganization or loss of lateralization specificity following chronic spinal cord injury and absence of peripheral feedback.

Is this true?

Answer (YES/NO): NO